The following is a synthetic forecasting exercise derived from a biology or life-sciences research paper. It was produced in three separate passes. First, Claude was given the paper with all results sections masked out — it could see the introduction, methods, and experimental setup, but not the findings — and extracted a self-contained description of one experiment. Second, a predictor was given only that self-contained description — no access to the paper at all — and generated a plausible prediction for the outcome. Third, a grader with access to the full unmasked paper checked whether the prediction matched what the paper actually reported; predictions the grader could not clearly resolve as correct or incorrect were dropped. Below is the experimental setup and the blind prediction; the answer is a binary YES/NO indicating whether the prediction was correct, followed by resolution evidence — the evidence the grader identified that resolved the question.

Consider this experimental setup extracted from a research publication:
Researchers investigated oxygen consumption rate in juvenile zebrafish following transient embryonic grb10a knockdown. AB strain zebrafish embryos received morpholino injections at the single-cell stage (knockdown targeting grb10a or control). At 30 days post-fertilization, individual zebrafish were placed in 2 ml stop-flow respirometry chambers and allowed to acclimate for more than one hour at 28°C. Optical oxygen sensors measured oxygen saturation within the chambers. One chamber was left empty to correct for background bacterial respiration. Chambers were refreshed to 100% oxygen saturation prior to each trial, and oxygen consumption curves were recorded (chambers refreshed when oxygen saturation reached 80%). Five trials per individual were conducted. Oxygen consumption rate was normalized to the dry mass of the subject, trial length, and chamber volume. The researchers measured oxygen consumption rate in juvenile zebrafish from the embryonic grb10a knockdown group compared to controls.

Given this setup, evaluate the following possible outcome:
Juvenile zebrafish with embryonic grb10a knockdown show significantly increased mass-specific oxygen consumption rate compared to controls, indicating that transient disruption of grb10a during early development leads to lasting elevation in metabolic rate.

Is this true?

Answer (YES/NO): YES